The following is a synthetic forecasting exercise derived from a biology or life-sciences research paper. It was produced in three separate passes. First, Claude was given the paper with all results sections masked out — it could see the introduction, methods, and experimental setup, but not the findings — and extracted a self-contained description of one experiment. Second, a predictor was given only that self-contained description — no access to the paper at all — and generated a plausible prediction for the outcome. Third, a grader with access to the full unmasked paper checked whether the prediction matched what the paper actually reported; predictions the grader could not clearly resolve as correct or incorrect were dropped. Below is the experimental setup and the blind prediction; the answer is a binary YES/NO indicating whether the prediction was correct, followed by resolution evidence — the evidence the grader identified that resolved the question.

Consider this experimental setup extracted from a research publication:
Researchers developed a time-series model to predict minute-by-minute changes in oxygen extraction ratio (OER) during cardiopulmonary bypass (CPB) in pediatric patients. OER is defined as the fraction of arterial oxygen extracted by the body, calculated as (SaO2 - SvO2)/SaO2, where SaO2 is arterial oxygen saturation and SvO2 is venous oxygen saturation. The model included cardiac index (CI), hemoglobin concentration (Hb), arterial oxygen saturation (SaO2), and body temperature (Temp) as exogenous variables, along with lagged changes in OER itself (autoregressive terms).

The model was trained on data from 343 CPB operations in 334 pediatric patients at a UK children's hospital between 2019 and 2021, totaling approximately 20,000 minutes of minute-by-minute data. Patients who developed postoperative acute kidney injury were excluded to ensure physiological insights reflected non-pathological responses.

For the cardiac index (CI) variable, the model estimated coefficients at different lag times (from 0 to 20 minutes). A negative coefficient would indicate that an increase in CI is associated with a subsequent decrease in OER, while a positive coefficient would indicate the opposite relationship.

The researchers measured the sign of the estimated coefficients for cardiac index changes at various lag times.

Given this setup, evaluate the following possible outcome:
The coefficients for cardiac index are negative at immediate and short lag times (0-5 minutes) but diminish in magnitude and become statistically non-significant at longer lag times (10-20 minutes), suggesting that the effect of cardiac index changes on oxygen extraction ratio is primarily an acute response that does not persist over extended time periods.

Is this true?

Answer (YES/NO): YES